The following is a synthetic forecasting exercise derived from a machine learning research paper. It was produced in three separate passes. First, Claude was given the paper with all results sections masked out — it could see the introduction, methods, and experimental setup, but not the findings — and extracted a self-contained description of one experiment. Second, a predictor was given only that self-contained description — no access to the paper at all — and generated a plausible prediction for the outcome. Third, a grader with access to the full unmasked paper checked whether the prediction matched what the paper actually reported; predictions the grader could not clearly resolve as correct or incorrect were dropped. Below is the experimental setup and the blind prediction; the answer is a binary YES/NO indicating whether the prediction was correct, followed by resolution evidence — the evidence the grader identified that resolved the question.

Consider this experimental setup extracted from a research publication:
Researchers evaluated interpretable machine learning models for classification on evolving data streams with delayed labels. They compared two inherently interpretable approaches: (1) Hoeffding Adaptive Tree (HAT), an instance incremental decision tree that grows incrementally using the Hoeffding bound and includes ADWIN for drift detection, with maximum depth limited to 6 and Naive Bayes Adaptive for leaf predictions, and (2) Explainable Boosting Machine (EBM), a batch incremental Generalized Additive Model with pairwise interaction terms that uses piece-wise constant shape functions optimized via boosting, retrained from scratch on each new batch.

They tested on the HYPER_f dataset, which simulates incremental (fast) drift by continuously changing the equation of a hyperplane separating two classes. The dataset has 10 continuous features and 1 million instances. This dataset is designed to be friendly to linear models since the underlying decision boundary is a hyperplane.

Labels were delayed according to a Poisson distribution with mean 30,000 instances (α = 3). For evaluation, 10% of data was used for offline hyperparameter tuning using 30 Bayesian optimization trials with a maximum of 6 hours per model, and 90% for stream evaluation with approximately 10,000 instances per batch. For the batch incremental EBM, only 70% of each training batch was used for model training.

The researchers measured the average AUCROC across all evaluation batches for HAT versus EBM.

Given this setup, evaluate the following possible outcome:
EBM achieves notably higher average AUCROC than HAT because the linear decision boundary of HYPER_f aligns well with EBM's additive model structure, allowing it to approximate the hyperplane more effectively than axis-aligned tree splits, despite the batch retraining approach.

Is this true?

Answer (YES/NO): YES